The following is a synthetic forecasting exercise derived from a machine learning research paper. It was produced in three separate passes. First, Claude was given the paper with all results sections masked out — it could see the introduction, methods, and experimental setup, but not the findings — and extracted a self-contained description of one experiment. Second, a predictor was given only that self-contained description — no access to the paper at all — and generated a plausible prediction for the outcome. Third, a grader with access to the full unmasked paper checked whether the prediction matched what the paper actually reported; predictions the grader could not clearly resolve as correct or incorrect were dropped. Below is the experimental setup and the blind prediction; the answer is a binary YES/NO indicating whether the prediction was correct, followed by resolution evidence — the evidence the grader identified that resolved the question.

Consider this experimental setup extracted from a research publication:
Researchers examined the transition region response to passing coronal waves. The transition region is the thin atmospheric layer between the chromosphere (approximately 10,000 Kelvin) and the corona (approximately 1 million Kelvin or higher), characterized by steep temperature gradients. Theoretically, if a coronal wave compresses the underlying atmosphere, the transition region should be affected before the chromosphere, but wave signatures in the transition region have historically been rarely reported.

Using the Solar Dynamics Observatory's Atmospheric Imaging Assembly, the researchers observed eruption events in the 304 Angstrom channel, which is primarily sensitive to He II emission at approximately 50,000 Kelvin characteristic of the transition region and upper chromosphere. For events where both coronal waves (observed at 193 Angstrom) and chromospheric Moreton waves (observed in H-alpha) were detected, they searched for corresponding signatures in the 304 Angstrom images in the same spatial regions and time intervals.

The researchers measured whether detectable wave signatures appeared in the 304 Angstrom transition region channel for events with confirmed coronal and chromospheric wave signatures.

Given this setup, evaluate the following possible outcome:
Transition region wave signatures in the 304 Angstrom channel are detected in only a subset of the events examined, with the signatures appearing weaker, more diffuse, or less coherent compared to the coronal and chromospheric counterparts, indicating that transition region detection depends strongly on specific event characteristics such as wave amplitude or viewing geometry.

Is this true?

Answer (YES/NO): NO